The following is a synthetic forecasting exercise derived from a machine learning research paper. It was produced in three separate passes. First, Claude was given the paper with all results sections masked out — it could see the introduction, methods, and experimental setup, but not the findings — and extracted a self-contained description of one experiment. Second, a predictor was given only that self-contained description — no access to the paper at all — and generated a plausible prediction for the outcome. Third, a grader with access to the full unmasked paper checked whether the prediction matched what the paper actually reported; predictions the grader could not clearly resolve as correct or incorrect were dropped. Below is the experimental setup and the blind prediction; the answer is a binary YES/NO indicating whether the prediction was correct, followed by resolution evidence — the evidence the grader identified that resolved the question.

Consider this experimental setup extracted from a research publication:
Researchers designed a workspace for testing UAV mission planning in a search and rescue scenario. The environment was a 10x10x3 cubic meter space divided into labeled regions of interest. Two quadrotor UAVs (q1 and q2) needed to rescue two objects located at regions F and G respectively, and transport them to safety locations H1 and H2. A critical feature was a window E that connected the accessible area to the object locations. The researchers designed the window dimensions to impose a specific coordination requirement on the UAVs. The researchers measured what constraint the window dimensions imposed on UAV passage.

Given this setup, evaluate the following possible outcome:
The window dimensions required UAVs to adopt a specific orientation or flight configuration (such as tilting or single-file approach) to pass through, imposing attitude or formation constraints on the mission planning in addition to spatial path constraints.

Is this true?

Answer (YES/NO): NO